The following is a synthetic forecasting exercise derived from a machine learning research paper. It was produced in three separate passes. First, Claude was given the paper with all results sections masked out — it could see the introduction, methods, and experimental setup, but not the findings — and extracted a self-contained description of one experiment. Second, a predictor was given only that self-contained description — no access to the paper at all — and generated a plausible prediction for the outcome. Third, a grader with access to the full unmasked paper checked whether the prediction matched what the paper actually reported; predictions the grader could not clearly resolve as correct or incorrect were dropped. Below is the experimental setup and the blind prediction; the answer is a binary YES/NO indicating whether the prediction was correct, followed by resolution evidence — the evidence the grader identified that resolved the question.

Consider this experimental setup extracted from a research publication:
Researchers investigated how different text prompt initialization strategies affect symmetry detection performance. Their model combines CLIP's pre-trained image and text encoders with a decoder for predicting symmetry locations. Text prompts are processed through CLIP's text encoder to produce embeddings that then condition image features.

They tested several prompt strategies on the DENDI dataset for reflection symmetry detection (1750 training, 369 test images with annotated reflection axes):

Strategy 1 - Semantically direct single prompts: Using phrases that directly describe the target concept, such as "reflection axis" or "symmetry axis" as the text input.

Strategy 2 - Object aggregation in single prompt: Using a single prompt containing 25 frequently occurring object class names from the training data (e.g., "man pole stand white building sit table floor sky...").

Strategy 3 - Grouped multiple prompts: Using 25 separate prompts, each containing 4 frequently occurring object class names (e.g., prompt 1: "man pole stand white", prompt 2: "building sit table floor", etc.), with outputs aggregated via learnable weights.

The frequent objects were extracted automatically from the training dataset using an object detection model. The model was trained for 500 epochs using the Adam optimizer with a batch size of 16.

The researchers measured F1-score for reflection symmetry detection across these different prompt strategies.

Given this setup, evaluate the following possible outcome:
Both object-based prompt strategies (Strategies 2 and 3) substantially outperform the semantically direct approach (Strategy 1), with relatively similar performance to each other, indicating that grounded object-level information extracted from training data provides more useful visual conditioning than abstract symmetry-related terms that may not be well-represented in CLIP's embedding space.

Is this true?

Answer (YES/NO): NO